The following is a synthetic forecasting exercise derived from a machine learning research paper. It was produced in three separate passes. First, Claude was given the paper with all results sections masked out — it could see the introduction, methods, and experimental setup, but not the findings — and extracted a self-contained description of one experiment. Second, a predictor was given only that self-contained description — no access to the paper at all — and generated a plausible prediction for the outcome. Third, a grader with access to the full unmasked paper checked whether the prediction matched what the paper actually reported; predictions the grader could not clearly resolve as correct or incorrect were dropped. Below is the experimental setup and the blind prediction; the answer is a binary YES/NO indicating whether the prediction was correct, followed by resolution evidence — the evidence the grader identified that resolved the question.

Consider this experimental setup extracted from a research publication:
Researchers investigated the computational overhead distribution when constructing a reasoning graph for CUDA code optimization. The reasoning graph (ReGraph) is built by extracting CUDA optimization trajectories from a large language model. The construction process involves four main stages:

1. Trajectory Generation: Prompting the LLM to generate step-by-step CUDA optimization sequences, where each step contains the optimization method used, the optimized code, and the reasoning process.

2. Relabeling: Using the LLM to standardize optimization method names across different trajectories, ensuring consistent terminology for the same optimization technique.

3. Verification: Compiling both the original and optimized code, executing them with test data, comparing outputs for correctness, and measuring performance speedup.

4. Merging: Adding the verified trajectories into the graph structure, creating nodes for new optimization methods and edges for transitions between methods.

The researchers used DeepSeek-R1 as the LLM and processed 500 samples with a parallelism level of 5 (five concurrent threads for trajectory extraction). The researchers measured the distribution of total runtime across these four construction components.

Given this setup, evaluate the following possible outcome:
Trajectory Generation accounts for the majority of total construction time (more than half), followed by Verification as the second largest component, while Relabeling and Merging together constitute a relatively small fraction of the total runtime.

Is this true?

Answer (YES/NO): NO